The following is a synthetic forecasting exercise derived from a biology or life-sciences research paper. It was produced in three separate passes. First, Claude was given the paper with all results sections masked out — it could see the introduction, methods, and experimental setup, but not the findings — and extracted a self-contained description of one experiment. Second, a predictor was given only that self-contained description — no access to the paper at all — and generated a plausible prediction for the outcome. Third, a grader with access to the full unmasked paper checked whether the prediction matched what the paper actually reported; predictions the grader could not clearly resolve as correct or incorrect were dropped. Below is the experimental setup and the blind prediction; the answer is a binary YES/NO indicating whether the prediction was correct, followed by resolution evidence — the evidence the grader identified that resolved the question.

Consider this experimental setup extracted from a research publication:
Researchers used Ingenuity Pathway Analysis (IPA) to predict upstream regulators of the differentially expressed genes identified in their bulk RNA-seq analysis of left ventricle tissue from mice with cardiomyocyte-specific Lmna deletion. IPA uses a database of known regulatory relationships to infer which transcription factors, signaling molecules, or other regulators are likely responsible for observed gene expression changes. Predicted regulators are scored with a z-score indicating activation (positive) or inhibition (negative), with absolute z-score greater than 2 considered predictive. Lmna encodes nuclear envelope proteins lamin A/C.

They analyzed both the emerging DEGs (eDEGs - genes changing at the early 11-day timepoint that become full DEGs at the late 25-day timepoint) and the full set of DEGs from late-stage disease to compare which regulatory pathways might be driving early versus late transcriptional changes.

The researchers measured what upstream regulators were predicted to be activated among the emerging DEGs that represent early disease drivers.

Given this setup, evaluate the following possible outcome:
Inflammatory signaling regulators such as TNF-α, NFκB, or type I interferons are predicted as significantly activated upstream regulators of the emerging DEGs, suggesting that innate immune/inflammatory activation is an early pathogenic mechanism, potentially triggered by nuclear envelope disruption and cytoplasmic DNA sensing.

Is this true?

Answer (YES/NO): YES